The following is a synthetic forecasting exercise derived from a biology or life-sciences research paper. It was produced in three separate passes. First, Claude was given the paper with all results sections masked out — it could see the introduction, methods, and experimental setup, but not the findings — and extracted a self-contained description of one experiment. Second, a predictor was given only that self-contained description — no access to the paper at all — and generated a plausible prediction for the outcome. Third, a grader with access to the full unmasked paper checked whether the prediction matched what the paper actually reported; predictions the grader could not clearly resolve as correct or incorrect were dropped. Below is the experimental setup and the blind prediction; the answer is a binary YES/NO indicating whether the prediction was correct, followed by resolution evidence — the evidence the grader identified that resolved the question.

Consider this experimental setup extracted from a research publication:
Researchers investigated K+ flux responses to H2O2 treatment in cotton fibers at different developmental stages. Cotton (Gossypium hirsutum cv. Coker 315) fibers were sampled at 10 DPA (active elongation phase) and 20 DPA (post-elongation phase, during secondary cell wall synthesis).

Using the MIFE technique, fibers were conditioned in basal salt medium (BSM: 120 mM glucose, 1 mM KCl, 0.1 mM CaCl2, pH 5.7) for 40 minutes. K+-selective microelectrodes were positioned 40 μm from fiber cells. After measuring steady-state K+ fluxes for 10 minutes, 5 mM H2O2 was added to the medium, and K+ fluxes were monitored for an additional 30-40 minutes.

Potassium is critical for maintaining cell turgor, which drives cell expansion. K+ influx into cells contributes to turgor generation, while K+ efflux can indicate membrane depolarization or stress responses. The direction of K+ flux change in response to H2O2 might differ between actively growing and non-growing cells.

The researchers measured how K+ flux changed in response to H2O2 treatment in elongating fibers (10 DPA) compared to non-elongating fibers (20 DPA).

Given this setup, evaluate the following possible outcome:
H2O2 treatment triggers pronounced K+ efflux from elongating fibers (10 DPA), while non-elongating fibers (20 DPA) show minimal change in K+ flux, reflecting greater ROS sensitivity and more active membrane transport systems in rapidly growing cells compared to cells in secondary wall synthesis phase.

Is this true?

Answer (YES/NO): NO